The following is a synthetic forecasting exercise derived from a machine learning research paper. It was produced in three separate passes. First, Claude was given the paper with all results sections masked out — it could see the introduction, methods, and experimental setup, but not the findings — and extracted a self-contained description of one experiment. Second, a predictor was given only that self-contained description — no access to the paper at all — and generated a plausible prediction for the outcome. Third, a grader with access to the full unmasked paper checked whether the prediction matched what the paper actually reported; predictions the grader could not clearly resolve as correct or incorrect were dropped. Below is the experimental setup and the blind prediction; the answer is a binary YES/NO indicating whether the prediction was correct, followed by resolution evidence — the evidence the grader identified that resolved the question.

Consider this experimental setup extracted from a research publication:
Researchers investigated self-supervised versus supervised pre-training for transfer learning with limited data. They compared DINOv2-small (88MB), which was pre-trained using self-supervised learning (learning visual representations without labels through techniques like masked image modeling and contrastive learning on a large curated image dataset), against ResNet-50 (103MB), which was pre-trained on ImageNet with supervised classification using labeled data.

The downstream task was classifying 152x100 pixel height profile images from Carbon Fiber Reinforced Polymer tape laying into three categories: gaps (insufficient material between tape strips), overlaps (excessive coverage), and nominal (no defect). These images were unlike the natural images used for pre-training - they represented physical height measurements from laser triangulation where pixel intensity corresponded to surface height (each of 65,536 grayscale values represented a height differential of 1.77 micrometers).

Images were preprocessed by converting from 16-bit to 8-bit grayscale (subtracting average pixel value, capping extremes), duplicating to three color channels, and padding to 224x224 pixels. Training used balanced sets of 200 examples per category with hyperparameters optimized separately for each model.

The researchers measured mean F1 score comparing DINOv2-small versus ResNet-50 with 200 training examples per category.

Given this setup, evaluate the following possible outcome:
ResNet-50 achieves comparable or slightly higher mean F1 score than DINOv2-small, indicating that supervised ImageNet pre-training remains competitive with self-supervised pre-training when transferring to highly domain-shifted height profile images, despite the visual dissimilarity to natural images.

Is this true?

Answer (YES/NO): NO